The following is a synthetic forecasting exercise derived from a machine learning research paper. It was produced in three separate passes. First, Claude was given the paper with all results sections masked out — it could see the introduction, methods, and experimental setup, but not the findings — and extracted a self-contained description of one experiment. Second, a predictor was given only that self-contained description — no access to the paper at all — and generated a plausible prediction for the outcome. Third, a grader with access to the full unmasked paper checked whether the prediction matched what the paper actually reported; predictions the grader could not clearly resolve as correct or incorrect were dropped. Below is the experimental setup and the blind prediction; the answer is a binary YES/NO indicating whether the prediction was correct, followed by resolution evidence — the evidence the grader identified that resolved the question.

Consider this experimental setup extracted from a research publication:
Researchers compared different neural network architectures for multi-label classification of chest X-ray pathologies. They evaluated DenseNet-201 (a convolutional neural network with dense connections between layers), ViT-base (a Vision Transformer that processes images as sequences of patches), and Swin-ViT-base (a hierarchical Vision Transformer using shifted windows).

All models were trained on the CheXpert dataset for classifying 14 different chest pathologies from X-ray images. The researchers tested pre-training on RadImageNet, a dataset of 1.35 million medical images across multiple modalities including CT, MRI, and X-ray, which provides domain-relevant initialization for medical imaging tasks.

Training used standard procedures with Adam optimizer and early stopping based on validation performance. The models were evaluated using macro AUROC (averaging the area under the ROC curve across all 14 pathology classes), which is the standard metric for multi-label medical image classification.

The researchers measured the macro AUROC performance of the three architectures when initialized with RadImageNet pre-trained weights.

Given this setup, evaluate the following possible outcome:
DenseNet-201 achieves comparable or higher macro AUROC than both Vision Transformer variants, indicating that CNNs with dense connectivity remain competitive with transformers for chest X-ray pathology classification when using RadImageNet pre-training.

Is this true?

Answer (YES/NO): YES